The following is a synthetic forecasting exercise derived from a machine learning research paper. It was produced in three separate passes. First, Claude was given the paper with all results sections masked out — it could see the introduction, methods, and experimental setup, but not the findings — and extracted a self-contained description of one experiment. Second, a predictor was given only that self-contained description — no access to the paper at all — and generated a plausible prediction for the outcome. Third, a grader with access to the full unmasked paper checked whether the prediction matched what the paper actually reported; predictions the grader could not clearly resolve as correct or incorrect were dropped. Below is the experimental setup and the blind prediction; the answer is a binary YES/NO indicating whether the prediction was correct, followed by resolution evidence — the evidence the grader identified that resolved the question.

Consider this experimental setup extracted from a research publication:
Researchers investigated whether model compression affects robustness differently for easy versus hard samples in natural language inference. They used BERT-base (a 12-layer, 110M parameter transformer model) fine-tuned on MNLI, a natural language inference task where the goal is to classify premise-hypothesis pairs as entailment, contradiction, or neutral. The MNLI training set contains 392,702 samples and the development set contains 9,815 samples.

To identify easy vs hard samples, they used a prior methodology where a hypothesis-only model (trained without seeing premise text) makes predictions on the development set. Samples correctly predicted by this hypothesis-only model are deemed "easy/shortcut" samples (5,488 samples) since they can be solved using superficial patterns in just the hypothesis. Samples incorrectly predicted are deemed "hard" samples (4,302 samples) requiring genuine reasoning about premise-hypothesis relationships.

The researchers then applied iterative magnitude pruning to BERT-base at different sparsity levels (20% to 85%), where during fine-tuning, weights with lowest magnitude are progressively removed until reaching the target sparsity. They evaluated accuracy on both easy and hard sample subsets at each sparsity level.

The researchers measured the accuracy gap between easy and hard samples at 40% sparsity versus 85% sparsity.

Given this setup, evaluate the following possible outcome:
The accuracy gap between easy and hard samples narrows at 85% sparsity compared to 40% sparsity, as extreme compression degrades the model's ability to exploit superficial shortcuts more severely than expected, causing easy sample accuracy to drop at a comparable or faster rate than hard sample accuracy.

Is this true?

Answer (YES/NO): NO